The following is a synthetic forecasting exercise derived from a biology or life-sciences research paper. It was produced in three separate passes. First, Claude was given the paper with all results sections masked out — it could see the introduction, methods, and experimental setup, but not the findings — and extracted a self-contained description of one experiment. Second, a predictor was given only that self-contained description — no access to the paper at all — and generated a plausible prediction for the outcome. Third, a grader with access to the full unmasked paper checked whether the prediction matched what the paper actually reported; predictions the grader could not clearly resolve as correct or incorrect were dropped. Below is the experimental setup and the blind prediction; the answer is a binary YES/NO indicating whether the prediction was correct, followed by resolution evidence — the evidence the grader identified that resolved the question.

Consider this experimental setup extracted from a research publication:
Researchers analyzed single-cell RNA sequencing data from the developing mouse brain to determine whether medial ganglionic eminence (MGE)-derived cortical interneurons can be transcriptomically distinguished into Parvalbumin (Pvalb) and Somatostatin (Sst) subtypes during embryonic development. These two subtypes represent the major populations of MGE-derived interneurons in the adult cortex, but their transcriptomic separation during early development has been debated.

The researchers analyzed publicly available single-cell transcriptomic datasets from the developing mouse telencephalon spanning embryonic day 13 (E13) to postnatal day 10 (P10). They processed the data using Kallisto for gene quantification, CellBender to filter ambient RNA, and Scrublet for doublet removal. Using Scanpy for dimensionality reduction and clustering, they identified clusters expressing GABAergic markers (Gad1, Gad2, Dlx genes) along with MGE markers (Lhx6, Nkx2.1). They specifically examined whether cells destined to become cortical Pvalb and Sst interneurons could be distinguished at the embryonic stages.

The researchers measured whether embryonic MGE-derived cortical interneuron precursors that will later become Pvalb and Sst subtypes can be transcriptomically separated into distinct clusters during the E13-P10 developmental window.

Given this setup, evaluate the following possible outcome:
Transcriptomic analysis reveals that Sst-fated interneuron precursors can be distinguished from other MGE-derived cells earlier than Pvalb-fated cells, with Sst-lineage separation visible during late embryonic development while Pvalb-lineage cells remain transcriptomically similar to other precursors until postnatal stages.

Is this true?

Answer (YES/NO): NO